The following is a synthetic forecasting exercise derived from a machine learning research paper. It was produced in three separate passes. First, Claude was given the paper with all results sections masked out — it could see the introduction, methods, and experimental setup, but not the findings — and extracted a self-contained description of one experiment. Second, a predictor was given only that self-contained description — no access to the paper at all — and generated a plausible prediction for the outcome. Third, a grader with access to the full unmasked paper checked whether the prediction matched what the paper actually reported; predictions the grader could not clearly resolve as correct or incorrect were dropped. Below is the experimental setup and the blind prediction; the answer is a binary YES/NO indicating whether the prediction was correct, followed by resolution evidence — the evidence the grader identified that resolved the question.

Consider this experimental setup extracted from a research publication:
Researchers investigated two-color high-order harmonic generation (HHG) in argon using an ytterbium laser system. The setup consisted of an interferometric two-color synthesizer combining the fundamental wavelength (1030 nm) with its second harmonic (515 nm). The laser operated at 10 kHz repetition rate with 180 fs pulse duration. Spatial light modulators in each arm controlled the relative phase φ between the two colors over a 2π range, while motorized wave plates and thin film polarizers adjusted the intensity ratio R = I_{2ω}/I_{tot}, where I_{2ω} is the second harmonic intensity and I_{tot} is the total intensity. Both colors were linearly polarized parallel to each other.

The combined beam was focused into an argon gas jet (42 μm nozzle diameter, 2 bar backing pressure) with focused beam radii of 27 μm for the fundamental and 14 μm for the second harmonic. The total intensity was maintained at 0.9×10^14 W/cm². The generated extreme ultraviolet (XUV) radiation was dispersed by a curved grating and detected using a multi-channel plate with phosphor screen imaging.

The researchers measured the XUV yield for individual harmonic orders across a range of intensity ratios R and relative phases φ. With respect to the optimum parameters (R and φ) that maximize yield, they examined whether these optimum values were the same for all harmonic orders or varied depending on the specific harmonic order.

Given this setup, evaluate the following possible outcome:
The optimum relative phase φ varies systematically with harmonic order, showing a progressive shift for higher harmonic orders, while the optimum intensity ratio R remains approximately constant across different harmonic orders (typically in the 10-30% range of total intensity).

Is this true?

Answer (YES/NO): NO